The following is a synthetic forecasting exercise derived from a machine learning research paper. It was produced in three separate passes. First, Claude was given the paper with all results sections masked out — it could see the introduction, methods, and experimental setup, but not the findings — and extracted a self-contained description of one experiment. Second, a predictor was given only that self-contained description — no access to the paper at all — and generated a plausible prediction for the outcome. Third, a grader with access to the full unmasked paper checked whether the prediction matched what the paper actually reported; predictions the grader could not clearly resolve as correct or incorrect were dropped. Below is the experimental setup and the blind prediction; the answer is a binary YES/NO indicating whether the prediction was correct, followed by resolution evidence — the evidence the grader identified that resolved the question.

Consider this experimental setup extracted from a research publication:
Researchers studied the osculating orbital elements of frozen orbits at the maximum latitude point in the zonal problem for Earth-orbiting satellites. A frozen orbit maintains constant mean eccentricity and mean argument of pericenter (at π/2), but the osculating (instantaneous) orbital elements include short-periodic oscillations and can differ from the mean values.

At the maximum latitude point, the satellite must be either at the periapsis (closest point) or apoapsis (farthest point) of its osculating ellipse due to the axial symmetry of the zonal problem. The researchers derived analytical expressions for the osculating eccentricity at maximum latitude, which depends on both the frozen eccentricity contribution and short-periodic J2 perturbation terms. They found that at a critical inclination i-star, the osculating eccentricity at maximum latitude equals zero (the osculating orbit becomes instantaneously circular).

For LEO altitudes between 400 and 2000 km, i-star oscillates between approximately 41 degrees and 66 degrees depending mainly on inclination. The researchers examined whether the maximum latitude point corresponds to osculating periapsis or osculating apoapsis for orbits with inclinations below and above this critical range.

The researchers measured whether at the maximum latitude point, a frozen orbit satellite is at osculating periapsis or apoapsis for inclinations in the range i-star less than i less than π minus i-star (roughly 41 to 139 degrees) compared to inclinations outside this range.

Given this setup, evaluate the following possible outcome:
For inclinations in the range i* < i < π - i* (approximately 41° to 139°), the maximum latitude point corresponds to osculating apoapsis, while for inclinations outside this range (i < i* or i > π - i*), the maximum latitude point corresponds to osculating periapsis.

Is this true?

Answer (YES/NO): YES